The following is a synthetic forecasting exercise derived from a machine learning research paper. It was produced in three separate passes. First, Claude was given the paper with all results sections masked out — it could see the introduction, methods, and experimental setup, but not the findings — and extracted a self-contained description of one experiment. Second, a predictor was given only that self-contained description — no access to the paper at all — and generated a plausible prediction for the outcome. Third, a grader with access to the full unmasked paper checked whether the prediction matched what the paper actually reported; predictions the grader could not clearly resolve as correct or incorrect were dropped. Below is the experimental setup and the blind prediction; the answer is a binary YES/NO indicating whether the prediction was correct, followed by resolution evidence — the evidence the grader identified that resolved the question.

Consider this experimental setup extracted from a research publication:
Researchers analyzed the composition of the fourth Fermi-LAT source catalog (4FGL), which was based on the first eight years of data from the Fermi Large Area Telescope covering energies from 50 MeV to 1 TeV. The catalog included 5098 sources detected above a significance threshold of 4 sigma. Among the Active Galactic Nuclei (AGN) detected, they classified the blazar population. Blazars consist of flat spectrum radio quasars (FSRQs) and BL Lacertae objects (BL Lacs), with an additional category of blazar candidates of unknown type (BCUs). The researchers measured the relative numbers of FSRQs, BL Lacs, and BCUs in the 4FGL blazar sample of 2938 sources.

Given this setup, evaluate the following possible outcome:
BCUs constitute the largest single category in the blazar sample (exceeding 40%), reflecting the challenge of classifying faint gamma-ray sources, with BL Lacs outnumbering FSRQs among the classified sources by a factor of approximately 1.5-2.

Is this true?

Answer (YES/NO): NO